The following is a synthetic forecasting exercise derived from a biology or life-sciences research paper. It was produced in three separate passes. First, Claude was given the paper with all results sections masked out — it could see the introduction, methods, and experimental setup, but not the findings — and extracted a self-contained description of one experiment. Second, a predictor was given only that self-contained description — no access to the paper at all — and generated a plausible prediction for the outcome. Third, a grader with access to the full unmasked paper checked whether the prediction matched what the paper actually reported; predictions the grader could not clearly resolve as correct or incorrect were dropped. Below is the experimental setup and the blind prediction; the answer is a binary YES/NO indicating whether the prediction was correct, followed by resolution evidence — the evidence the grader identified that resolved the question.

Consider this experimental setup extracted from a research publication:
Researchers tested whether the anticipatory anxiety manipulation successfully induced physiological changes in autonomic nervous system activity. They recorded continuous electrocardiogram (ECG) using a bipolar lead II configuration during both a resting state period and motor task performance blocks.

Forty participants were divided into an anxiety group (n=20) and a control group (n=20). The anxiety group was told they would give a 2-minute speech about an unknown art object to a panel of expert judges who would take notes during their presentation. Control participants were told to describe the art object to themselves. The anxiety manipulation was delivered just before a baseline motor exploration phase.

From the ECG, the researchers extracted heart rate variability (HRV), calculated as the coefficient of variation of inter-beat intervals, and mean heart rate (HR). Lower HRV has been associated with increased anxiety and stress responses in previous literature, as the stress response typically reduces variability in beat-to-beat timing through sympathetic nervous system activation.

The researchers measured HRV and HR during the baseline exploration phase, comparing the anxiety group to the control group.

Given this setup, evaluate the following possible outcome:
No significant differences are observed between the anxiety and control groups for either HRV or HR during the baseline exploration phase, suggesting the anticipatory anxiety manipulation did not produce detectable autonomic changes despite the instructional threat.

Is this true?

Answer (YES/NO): NO